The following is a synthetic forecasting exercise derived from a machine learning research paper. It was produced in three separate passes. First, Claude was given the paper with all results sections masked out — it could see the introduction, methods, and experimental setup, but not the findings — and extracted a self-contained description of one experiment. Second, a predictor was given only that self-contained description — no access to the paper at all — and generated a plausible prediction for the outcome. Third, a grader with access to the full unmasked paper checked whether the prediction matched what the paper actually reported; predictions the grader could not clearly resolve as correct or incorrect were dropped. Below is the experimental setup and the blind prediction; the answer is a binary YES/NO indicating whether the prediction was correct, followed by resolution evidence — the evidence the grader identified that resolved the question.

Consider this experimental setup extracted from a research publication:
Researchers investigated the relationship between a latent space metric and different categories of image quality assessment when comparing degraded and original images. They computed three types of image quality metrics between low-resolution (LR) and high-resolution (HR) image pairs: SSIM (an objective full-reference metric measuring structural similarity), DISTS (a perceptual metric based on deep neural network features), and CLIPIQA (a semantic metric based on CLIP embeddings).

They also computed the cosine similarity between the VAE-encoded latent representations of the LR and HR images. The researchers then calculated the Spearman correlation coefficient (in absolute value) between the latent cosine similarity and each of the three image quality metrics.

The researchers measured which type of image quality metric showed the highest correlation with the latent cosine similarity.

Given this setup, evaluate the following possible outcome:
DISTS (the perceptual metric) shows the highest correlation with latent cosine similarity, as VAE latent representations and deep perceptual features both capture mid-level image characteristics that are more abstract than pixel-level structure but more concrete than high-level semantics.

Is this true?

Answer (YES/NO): NO